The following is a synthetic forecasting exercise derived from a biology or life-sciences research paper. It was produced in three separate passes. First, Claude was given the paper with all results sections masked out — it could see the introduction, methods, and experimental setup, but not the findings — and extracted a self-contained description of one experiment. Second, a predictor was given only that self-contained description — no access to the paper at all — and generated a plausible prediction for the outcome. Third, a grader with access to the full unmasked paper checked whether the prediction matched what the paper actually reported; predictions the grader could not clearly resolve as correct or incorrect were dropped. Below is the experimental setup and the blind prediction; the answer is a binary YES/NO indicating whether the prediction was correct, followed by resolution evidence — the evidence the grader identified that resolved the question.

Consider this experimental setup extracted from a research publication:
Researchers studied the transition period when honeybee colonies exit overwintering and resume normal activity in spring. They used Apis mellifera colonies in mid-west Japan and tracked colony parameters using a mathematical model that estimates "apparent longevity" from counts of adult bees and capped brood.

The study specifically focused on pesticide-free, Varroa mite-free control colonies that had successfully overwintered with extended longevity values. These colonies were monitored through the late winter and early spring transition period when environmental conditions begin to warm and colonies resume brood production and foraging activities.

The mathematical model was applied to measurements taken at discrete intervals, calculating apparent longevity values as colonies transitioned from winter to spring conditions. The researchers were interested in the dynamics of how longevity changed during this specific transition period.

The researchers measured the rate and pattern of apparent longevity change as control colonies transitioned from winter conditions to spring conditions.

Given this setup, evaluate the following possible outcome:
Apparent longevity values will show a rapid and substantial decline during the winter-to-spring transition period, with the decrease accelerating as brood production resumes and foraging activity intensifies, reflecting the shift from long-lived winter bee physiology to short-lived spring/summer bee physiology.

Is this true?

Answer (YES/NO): NO